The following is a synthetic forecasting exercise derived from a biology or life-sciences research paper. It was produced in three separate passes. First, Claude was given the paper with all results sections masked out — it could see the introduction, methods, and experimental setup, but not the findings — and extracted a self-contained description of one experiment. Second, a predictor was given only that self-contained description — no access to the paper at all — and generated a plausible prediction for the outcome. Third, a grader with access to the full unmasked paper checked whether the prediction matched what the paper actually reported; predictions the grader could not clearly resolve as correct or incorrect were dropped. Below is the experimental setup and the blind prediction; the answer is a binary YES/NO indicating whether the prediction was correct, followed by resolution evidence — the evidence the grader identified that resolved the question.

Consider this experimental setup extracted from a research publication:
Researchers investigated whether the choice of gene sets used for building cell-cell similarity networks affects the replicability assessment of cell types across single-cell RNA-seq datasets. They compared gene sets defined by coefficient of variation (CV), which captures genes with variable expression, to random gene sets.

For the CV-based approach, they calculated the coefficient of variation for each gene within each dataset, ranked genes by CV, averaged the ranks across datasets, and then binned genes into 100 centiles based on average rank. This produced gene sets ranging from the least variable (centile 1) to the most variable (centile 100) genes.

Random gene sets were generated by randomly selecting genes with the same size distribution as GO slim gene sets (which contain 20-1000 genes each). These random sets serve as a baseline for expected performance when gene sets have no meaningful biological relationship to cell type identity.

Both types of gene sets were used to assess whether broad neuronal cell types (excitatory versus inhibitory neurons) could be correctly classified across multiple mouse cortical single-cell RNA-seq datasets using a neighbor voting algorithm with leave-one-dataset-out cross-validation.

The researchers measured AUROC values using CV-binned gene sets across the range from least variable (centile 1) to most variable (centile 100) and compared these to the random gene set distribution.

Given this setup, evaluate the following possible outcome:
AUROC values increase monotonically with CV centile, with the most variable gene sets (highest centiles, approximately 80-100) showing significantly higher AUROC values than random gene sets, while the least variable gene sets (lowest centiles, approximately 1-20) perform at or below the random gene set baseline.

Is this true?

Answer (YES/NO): NO